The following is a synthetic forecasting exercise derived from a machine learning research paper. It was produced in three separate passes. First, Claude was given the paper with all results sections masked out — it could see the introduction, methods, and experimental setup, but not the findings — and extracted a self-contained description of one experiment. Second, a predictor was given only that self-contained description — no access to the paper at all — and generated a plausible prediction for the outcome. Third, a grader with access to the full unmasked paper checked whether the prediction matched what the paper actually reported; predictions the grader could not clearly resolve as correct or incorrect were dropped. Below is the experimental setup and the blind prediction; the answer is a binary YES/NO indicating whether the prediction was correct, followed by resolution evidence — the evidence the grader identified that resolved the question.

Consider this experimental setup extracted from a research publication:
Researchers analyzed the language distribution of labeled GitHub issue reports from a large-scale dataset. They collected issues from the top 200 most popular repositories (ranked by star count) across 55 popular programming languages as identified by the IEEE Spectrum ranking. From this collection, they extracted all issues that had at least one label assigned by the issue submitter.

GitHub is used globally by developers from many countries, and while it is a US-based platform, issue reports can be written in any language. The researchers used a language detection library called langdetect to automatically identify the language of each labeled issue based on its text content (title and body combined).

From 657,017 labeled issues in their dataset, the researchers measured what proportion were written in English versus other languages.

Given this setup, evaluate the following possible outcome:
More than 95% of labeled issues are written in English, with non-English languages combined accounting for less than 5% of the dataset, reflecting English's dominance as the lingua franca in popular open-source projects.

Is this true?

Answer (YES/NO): YES